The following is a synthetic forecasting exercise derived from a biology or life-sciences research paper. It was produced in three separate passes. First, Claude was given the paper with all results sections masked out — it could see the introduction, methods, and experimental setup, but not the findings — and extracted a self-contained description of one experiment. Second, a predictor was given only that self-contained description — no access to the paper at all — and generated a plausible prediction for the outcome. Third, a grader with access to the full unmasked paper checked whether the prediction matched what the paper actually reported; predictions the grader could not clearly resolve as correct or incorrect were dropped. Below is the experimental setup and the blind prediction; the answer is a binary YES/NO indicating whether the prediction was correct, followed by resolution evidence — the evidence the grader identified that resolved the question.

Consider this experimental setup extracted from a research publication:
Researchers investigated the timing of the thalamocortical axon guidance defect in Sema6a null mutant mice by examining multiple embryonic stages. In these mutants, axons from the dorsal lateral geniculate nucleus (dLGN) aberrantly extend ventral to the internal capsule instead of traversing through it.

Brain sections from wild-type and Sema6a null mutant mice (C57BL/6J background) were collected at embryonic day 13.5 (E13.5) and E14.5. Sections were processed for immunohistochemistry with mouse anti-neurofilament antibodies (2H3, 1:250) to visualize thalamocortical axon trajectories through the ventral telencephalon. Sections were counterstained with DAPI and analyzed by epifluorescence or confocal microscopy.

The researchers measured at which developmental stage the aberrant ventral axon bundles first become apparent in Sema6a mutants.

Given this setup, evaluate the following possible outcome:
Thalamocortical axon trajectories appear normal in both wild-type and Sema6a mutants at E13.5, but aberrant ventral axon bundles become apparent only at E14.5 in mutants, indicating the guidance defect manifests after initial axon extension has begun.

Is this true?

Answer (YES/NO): NO